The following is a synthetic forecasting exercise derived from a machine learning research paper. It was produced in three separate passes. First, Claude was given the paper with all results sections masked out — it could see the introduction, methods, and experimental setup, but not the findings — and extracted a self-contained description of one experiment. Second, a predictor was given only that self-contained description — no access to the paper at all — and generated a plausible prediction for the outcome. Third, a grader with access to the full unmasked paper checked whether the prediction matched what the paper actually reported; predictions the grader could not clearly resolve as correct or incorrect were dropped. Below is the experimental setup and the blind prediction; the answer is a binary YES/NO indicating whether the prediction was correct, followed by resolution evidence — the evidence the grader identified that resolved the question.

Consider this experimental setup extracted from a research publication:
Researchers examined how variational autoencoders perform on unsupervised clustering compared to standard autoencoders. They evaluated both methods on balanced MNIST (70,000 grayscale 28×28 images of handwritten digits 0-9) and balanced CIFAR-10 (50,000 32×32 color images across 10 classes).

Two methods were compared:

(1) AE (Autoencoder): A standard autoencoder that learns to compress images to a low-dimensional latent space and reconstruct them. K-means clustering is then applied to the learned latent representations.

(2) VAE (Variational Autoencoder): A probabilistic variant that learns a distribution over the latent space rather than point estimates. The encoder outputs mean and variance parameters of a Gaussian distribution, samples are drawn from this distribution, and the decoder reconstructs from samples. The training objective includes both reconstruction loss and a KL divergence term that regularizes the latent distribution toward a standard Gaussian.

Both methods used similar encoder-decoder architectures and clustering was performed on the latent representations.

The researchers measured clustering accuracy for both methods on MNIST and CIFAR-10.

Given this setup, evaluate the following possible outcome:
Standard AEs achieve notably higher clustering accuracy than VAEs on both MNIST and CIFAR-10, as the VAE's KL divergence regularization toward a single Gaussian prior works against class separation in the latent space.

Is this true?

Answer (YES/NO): NO